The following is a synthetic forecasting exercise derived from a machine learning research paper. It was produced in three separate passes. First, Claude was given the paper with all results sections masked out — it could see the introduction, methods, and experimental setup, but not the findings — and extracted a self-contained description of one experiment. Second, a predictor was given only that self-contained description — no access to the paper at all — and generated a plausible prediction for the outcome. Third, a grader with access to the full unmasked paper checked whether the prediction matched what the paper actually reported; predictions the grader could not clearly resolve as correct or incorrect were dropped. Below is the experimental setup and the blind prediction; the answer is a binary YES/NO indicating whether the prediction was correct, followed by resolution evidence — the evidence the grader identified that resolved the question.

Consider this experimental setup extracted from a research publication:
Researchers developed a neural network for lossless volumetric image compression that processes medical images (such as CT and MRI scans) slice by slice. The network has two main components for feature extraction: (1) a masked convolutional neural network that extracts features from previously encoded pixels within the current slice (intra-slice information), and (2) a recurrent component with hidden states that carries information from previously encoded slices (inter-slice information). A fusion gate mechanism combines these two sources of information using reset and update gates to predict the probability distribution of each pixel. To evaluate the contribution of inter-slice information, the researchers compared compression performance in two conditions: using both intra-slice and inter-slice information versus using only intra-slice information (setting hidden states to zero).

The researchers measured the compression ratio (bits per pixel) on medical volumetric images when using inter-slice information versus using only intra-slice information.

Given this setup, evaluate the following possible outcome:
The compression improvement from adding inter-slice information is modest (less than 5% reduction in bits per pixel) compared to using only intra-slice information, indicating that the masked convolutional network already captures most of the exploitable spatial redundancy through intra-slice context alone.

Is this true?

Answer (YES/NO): NO